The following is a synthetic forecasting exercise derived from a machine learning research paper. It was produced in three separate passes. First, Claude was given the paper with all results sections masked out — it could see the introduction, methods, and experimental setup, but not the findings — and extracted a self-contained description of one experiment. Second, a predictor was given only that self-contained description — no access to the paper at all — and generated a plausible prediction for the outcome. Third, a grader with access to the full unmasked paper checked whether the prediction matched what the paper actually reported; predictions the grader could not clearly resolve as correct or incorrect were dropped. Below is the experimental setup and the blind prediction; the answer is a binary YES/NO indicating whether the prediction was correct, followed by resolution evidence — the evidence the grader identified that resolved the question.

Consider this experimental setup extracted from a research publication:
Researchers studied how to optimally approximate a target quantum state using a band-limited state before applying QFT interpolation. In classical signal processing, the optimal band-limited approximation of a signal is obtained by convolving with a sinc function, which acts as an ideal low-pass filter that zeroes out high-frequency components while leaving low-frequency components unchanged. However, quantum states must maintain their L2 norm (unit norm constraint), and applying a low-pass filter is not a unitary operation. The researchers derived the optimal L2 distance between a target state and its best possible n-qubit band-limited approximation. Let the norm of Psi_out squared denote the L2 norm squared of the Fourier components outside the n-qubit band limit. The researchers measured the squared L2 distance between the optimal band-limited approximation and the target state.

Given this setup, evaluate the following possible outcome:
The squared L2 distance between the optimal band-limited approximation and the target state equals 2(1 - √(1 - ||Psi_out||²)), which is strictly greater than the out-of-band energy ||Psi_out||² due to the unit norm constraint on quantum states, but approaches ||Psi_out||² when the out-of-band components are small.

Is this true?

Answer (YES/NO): YES